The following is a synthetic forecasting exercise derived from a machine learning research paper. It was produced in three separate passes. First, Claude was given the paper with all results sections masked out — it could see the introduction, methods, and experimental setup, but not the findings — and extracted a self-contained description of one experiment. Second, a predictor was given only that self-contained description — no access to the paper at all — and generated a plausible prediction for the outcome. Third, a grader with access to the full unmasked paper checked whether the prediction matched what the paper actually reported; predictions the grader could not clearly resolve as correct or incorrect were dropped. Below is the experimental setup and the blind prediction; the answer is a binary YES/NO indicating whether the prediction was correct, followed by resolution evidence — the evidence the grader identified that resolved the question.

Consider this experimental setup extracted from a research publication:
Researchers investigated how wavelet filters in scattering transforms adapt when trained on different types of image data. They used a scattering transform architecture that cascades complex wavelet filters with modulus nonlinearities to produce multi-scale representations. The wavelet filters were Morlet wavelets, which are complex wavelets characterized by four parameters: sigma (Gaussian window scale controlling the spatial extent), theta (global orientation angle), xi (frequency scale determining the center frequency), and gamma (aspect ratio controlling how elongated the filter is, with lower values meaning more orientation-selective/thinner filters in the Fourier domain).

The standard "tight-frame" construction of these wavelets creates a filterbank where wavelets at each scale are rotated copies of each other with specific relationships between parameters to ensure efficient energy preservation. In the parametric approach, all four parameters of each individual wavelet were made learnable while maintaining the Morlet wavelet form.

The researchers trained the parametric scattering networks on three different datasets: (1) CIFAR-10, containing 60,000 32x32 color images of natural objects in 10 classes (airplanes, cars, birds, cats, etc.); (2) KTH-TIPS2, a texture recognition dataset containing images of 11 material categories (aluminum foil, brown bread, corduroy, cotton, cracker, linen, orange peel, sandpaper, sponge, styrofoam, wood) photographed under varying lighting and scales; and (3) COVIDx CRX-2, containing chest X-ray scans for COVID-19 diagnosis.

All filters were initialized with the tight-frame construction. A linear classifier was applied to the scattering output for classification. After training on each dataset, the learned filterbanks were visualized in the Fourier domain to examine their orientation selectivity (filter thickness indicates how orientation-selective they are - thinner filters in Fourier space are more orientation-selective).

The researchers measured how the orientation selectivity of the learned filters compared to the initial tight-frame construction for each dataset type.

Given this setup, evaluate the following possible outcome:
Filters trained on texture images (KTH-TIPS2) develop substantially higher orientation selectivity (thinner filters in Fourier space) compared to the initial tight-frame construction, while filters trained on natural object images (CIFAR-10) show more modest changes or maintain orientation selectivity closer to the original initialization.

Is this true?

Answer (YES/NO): NO